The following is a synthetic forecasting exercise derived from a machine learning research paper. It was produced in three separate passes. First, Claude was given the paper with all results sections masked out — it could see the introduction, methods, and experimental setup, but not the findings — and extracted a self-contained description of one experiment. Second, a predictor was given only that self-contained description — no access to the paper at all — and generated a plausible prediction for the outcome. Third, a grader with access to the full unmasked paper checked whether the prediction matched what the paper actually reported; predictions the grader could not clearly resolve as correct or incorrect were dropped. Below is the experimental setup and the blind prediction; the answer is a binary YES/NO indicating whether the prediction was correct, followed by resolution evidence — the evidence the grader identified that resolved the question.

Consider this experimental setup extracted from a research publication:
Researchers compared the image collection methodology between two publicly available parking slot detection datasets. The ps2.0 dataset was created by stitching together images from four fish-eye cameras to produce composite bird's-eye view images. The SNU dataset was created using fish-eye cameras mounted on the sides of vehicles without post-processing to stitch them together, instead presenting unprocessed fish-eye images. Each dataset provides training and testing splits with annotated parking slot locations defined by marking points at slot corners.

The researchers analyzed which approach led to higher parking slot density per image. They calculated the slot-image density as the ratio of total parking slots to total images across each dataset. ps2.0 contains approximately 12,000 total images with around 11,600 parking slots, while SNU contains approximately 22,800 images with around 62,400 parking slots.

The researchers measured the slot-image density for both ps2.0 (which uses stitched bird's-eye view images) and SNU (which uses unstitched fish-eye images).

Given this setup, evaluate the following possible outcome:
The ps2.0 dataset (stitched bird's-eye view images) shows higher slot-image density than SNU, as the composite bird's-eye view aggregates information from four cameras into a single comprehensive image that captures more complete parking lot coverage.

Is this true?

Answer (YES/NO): NO